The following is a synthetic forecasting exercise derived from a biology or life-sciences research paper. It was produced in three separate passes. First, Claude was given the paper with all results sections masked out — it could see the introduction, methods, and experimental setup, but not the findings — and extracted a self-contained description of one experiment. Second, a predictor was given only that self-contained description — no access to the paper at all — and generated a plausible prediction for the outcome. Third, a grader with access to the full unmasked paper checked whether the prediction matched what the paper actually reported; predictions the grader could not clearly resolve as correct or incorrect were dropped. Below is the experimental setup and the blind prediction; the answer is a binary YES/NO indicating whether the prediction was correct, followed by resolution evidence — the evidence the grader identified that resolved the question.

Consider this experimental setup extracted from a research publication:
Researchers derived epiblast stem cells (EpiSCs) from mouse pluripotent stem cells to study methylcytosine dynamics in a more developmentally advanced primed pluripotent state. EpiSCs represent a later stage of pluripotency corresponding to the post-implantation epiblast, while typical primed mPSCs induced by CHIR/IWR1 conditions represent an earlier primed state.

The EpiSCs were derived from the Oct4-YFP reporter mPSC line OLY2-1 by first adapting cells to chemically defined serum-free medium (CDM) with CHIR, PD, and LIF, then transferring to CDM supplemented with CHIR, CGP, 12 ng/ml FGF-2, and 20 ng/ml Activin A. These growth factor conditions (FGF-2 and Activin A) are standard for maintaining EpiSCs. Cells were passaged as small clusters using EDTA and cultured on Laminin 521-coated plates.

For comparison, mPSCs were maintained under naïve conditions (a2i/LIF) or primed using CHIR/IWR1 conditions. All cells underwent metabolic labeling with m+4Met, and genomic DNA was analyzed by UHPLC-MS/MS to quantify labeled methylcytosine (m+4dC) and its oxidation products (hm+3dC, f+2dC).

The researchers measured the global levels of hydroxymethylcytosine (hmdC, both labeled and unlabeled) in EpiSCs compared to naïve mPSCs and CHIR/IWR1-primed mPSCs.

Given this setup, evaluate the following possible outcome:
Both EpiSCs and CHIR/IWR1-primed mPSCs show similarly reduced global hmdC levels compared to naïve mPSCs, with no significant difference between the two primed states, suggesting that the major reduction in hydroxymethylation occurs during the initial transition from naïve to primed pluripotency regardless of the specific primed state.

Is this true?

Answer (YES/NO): YES